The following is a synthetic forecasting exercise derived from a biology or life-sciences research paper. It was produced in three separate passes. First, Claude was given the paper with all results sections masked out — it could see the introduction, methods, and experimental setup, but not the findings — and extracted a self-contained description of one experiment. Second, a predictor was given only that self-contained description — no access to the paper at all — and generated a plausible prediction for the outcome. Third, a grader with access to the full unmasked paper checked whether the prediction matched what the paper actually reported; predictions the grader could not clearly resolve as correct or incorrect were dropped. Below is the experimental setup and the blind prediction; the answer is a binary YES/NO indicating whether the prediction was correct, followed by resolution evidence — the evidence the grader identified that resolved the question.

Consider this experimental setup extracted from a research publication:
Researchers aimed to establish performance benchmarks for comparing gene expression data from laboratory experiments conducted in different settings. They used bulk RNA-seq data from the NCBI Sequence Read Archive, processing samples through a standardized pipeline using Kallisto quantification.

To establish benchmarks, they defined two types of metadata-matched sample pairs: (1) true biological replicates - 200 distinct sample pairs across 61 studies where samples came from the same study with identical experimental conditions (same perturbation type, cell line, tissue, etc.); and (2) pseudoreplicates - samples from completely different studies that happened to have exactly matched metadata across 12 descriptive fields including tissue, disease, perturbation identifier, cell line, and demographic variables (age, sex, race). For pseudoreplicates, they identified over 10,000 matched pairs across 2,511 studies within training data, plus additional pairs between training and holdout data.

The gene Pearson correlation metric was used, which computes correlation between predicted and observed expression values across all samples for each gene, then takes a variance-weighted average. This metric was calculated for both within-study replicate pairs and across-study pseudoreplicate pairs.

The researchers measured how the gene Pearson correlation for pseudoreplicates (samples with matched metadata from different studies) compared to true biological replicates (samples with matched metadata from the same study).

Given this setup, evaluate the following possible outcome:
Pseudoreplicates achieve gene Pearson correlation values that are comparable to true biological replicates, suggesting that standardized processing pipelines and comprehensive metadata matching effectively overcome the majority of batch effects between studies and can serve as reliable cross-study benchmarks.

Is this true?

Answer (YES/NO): NO